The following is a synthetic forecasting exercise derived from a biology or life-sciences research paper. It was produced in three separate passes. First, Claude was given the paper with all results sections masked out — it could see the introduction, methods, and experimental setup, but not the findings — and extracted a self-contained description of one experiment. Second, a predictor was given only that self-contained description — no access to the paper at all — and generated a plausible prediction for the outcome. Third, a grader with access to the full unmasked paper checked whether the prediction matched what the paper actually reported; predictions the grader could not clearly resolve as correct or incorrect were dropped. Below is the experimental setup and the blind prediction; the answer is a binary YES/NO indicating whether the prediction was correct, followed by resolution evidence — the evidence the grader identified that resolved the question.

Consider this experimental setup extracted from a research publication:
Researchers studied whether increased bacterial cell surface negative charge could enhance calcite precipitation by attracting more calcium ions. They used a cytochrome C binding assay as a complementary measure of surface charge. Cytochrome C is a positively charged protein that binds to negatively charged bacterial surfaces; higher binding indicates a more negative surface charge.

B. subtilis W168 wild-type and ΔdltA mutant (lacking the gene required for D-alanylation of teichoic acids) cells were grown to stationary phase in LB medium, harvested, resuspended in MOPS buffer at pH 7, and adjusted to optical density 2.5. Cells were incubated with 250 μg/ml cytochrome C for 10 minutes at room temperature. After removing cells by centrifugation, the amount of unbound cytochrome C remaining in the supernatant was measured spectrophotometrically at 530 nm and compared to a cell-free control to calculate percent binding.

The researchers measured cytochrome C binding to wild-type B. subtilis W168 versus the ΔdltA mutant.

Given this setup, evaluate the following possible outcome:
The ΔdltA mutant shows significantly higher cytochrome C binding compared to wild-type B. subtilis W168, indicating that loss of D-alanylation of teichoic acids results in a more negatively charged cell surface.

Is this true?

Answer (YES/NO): NO